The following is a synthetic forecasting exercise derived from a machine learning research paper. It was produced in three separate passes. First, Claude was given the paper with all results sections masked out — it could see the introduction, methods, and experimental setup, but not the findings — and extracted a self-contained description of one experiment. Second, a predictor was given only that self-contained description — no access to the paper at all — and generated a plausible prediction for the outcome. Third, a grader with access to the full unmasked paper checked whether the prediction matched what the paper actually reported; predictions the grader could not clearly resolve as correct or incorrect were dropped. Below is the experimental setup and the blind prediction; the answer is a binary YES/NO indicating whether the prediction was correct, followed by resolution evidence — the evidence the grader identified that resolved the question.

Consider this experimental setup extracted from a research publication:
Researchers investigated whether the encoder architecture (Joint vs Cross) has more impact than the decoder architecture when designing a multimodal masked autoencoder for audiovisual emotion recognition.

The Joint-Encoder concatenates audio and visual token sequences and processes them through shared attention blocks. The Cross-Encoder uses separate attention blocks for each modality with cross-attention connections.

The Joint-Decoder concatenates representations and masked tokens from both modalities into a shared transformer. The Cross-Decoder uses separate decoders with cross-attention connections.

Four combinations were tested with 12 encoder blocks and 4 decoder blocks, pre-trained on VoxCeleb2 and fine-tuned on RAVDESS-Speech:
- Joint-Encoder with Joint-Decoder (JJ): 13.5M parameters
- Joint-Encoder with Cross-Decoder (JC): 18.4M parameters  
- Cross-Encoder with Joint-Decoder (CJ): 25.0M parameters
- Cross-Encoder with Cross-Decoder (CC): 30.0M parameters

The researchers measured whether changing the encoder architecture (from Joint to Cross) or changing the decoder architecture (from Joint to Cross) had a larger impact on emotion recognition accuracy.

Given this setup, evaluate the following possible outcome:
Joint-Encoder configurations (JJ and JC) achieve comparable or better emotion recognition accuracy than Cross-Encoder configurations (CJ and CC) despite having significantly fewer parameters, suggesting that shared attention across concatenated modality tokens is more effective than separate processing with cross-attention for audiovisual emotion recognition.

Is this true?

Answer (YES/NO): NO